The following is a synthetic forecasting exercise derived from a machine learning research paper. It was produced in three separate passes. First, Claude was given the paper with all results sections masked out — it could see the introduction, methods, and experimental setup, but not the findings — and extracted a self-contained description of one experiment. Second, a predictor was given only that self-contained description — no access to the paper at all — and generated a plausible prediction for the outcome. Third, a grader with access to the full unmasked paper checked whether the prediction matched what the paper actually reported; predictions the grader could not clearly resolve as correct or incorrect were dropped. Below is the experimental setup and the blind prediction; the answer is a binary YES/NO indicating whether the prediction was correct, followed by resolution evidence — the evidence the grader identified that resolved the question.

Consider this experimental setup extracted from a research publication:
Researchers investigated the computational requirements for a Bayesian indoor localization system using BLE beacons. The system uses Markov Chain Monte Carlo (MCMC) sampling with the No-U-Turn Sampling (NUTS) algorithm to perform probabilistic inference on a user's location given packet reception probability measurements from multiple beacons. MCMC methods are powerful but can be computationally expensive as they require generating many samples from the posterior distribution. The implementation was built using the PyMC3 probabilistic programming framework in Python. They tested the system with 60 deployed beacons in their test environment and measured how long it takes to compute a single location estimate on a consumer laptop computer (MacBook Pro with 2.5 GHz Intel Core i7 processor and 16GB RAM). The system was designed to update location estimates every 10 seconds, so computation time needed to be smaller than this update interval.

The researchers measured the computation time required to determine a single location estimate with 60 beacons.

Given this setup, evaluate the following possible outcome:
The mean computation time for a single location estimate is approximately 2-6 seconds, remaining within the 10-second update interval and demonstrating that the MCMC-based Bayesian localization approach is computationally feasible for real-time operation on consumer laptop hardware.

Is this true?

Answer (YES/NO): YES